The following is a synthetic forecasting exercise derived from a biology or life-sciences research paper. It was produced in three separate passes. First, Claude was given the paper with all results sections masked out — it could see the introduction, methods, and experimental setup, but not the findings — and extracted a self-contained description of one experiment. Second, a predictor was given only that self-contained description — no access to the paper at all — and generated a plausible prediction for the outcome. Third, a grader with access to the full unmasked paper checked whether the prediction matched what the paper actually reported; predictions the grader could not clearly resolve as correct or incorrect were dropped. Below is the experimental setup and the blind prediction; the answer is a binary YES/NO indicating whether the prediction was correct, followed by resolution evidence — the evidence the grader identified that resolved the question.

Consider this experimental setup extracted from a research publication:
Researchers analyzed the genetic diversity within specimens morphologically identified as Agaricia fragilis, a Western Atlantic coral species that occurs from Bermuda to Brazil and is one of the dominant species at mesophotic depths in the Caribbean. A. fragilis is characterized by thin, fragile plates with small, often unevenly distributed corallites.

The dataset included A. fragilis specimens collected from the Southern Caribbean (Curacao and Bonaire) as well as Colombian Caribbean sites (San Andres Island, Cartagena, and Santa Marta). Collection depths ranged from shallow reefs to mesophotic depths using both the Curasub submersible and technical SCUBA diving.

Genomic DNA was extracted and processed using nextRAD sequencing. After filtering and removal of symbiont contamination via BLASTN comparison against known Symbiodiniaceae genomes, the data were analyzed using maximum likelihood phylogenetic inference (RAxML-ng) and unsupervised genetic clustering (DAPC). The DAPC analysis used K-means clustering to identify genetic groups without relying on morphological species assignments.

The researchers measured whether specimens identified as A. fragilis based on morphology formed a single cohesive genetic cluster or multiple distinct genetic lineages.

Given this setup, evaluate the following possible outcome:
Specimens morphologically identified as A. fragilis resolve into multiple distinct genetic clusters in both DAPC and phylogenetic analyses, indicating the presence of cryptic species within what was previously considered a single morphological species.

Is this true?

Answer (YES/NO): NO